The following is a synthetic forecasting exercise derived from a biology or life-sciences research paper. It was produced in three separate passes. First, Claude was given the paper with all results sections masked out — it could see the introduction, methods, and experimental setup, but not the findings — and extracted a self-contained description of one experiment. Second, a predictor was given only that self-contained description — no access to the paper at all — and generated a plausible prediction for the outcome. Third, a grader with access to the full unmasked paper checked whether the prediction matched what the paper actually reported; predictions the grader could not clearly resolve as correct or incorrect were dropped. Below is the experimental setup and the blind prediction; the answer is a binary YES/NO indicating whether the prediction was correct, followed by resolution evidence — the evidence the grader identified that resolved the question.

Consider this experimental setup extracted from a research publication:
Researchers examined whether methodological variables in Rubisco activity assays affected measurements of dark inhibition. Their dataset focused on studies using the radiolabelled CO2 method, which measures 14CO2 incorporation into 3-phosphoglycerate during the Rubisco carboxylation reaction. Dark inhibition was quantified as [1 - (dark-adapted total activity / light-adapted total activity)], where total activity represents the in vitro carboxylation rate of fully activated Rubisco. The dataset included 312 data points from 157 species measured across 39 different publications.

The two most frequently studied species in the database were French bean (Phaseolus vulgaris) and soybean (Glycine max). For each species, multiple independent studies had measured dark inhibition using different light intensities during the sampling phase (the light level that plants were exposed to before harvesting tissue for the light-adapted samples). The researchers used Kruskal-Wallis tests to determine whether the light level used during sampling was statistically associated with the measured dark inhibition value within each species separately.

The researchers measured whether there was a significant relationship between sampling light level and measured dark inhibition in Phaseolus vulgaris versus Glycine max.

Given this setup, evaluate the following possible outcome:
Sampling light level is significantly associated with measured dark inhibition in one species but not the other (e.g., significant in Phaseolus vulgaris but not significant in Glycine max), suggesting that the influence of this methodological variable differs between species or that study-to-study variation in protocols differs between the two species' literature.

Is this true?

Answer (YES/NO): YES